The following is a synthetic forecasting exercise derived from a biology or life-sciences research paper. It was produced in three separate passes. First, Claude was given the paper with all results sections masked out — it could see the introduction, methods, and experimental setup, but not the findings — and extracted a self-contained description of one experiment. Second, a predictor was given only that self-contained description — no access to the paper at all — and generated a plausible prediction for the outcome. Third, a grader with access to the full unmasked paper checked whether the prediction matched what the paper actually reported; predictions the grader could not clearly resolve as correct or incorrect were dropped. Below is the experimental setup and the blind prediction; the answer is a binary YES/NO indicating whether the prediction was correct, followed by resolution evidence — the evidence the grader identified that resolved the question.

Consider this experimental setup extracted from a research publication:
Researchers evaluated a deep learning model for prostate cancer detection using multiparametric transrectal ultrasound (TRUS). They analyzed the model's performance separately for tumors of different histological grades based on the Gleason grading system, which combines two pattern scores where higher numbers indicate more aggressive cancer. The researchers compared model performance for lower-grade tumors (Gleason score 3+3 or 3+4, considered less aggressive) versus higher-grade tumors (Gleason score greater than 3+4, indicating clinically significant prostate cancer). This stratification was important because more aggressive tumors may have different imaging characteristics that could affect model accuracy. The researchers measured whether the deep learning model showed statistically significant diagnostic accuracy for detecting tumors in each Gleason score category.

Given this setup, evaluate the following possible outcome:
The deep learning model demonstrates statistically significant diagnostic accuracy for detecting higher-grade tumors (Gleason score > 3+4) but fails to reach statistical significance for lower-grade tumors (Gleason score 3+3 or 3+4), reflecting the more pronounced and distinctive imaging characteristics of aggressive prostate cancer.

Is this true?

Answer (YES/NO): YES